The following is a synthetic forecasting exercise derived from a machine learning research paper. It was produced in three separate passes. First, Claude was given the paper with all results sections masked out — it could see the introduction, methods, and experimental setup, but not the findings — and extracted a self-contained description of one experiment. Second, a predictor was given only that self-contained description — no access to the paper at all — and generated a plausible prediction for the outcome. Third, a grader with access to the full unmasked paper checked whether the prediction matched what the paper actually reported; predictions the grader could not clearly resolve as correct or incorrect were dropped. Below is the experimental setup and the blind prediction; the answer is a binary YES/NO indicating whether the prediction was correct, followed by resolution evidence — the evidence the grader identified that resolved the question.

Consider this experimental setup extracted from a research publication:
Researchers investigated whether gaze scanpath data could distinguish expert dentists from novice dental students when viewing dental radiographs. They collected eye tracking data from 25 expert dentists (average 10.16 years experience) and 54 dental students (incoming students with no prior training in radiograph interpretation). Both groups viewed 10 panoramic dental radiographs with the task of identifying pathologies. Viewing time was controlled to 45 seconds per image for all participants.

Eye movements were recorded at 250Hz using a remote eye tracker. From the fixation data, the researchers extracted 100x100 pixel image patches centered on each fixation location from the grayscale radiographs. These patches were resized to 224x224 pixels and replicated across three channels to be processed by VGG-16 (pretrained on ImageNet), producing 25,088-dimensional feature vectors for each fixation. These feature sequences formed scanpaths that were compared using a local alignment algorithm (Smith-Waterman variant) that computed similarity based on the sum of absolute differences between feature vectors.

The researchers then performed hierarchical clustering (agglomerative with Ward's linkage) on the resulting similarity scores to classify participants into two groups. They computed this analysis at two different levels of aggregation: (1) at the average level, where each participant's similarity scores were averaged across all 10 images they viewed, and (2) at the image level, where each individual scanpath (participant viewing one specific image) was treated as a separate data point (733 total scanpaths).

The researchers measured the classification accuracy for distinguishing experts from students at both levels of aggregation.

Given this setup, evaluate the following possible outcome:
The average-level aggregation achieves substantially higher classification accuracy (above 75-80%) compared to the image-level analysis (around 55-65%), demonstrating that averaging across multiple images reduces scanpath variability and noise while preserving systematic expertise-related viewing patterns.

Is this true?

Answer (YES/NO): NO